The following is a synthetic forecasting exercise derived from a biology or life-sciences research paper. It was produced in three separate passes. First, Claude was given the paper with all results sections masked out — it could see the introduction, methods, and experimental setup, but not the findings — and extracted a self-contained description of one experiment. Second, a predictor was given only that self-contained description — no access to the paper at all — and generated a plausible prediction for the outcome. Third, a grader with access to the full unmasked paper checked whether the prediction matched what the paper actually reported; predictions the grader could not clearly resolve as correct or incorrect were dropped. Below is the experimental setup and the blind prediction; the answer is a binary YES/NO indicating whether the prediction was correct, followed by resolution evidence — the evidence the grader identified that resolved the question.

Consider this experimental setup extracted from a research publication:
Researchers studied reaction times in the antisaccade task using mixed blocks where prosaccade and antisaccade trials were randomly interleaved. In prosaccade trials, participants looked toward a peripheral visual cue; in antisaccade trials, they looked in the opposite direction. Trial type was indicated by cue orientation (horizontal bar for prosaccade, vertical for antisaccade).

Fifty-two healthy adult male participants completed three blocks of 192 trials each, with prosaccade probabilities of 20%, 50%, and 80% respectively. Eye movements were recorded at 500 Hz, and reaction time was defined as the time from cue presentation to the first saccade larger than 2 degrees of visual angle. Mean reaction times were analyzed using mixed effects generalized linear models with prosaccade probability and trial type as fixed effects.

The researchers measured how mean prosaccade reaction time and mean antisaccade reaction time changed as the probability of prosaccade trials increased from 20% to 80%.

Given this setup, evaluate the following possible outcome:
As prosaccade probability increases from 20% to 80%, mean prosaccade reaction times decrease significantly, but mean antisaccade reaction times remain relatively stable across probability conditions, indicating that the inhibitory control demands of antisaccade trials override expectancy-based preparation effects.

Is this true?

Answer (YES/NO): NO